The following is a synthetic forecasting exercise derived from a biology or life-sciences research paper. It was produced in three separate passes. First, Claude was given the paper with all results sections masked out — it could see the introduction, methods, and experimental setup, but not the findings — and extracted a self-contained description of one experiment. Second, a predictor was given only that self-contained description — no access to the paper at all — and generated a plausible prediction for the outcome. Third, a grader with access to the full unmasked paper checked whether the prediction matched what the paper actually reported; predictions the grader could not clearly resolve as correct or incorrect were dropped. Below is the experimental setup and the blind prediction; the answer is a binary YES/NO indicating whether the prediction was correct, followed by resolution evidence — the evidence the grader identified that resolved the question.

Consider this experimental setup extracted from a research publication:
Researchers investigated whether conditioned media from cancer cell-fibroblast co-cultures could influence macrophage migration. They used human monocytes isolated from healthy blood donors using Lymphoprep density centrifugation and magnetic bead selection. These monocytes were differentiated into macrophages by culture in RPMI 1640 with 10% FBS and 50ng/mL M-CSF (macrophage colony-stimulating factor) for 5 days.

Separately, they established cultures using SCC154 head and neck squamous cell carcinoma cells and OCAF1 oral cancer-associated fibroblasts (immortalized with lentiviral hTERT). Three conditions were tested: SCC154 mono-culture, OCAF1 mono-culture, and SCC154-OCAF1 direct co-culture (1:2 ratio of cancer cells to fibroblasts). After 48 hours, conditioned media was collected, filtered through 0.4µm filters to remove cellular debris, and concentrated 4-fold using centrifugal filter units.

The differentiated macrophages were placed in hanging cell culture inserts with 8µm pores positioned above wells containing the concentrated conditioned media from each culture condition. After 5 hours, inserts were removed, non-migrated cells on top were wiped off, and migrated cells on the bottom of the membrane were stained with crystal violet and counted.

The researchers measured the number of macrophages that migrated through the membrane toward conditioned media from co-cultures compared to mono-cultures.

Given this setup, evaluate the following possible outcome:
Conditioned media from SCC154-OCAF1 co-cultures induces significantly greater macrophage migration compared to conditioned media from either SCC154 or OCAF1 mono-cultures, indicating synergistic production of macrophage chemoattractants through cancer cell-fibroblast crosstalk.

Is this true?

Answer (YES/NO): YES